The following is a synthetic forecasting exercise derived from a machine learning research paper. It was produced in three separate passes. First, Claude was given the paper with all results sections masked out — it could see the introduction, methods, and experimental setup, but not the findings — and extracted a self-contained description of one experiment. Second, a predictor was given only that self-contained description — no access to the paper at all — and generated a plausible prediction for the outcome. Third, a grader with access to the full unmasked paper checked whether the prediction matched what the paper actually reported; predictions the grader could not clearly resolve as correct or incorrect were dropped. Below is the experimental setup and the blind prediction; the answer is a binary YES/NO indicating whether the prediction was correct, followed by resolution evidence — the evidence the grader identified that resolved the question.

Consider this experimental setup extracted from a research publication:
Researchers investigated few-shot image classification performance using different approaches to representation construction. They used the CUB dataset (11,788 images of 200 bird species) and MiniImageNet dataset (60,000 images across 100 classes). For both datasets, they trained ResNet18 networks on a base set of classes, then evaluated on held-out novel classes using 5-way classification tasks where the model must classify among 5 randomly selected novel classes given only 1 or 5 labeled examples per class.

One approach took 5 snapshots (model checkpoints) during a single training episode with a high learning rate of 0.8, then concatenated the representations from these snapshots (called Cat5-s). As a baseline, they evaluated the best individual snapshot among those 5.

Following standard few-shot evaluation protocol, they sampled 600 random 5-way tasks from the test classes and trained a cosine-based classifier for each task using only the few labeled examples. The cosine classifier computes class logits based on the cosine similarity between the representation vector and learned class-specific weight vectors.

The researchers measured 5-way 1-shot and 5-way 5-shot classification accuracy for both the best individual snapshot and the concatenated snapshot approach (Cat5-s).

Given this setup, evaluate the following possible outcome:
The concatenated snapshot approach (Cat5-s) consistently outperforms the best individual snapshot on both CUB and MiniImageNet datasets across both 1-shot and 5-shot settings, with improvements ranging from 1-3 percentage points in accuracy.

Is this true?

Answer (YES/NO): NO